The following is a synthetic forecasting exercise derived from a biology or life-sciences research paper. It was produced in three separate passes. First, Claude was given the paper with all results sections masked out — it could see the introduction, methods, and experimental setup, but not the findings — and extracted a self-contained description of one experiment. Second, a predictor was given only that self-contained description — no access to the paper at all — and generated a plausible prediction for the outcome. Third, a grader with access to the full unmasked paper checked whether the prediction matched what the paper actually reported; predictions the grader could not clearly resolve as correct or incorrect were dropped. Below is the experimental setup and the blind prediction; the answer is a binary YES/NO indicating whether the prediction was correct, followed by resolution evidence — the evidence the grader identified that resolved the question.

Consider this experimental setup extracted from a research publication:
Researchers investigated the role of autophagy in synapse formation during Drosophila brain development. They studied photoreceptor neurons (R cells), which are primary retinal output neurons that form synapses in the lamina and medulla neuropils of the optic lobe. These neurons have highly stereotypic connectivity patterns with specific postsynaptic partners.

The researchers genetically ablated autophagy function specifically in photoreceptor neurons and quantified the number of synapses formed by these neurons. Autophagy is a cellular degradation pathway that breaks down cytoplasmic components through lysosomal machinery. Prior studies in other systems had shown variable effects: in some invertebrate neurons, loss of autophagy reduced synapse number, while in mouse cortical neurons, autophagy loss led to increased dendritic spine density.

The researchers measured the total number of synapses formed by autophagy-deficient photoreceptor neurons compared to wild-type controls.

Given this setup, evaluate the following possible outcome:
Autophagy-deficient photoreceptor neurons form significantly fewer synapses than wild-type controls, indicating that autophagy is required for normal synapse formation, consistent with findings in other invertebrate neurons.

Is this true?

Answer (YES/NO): NO